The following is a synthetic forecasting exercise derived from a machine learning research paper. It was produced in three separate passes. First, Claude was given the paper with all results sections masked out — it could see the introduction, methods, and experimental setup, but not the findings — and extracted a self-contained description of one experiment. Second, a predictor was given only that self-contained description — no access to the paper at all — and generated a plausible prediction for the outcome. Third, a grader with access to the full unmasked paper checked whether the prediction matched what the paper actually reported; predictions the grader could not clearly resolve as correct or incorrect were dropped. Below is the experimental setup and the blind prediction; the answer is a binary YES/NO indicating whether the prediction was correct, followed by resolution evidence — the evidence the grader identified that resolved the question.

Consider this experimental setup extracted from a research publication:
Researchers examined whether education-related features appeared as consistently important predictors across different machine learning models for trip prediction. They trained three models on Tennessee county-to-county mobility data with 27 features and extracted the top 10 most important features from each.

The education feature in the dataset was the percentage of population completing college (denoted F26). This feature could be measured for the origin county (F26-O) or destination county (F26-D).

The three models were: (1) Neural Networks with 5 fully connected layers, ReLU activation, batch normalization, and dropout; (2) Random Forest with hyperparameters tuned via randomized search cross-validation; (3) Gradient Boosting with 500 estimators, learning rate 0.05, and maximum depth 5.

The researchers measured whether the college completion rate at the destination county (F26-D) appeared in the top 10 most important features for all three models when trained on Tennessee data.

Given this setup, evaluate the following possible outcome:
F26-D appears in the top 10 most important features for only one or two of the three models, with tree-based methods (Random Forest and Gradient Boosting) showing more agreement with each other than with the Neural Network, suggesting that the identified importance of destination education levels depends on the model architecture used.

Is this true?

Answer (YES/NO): NO